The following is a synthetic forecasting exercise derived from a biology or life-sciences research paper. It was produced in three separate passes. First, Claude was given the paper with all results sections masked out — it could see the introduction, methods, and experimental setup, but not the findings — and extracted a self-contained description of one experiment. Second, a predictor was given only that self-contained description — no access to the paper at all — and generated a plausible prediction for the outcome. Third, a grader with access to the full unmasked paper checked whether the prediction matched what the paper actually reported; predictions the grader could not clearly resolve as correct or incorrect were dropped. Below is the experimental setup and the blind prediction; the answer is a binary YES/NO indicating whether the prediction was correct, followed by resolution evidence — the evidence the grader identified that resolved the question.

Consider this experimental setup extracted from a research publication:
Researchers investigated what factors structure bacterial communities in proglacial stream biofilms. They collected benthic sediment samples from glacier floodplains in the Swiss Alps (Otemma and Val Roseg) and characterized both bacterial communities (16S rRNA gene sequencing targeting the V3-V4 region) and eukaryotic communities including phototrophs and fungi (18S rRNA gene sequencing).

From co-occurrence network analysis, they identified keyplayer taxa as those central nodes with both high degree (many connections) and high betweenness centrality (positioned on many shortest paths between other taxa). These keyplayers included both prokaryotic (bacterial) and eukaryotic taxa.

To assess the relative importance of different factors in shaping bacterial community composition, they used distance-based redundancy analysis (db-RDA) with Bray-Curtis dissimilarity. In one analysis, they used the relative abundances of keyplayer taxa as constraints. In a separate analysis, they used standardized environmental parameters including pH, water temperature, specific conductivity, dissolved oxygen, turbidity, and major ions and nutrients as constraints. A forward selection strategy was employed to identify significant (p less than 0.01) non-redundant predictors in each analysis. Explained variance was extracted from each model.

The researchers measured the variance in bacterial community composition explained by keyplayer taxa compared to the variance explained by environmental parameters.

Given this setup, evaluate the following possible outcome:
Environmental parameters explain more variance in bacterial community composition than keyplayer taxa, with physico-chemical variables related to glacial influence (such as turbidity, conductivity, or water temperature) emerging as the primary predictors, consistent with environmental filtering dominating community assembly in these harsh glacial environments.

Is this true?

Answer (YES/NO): NO